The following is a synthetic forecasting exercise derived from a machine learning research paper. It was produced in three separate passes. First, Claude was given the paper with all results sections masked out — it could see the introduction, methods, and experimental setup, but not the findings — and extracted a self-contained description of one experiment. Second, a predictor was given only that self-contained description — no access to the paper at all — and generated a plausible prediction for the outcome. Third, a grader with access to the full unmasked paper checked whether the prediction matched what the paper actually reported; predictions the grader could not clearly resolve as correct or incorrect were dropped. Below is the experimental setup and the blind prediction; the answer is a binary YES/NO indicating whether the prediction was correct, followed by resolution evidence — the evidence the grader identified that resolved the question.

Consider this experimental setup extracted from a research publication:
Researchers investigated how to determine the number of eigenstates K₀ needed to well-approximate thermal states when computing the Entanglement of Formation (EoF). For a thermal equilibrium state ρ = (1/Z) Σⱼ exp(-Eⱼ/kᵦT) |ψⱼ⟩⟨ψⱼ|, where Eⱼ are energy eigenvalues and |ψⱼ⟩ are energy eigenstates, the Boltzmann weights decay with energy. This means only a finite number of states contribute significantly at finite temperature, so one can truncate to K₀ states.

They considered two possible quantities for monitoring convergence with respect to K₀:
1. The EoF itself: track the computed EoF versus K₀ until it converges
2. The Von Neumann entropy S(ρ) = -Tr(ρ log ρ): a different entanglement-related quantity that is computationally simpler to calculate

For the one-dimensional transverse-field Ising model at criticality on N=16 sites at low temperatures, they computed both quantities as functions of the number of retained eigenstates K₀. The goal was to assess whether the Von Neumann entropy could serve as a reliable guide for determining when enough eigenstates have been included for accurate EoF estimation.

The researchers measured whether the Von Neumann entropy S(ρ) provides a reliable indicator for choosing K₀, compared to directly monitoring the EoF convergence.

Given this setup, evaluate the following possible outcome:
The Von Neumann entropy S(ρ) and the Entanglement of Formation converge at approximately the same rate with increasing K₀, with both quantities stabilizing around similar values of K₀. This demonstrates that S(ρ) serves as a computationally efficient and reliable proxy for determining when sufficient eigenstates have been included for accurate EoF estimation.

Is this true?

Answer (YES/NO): NO